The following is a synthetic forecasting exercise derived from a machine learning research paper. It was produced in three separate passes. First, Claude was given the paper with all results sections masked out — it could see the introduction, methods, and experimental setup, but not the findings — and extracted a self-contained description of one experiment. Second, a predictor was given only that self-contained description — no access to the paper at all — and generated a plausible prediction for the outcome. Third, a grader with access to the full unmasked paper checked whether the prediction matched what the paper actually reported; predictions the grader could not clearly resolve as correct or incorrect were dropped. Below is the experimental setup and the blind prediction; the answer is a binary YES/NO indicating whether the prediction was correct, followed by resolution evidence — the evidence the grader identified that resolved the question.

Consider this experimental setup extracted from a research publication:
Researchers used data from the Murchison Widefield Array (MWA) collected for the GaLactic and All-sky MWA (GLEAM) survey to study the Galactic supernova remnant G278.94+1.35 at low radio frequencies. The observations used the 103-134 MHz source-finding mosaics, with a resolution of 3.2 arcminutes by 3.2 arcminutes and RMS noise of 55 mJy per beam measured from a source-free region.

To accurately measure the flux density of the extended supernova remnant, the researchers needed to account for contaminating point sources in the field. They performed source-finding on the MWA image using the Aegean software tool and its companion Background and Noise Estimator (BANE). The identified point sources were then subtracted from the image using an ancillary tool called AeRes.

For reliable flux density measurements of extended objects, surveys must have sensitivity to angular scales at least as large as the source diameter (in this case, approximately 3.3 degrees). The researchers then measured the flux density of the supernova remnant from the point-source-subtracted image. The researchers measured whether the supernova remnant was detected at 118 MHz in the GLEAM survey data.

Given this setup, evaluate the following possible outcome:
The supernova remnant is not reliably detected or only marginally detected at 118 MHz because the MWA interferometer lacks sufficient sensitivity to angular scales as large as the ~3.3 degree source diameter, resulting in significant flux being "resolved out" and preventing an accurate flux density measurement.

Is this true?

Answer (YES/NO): NO